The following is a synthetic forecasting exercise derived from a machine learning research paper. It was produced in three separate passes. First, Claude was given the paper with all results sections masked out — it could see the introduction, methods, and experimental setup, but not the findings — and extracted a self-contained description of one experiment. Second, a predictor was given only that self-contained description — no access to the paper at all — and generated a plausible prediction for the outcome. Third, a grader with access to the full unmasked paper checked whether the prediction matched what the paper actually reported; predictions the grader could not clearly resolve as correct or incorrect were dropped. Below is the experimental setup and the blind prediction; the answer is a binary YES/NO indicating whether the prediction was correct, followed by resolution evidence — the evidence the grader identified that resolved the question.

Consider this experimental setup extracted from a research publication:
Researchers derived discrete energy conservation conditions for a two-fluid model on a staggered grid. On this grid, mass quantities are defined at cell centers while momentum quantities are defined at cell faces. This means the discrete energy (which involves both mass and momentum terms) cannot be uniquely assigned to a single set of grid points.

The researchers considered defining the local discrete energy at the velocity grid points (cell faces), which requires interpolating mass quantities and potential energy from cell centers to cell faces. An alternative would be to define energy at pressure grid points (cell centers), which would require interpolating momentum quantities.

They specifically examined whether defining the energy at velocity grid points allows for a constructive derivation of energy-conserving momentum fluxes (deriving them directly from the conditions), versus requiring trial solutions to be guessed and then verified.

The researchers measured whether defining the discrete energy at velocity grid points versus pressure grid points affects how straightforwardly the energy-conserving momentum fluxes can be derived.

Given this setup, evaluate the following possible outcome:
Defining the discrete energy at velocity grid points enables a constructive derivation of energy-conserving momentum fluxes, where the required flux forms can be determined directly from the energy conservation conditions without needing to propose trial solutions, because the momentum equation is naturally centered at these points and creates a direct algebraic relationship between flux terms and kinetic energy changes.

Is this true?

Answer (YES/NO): YES